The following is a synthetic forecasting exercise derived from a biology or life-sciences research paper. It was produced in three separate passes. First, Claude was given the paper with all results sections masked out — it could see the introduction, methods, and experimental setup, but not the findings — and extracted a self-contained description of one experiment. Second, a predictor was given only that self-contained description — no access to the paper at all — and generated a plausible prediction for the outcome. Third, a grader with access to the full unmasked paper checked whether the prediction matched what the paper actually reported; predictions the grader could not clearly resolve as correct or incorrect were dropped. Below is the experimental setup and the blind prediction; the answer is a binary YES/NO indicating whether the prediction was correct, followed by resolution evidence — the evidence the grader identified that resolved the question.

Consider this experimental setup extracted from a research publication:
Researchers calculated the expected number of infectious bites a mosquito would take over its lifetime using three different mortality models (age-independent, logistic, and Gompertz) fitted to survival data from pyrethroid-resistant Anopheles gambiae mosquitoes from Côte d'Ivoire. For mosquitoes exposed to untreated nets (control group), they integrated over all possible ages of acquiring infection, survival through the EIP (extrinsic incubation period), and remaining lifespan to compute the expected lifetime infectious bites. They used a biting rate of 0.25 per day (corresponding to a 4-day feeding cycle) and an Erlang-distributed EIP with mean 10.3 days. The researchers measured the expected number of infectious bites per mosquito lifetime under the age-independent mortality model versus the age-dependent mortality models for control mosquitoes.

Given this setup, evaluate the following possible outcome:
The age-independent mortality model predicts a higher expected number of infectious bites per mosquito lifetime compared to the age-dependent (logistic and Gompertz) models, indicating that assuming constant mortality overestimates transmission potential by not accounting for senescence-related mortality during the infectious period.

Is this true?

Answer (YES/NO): YES